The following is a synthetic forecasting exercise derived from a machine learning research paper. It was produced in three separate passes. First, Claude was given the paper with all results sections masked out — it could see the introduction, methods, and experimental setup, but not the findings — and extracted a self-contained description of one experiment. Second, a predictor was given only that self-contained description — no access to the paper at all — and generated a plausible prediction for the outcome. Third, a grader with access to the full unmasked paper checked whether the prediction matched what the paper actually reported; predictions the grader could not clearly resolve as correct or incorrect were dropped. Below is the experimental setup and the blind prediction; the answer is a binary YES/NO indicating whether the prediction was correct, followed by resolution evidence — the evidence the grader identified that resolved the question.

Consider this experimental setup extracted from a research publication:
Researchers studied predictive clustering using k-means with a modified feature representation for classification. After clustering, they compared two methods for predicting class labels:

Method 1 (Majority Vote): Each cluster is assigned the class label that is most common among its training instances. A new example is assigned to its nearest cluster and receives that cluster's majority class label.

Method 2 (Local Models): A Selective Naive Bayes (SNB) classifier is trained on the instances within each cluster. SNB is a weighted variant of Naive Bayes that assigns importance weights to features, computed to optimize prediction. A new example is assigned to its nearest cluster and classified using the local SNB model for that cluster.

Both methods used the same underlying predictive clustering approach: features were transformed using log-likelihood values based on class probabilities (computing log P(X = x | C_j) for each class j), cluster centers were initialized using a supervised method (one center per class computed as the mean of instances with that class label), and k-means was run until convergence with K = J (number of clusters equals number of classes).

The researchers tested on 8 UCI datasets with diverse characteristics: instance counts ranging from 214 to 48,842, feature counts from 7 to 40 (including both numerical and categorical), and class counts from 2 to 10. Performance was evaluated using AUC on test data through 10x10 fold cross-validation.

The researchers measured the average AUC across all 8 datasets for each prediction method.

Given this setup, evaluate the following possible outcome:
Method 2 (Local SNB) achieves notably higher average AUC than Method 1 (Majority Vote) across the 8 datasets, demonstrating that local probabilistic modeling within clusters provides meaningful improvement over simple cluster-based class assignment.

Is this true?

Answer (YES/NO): YES